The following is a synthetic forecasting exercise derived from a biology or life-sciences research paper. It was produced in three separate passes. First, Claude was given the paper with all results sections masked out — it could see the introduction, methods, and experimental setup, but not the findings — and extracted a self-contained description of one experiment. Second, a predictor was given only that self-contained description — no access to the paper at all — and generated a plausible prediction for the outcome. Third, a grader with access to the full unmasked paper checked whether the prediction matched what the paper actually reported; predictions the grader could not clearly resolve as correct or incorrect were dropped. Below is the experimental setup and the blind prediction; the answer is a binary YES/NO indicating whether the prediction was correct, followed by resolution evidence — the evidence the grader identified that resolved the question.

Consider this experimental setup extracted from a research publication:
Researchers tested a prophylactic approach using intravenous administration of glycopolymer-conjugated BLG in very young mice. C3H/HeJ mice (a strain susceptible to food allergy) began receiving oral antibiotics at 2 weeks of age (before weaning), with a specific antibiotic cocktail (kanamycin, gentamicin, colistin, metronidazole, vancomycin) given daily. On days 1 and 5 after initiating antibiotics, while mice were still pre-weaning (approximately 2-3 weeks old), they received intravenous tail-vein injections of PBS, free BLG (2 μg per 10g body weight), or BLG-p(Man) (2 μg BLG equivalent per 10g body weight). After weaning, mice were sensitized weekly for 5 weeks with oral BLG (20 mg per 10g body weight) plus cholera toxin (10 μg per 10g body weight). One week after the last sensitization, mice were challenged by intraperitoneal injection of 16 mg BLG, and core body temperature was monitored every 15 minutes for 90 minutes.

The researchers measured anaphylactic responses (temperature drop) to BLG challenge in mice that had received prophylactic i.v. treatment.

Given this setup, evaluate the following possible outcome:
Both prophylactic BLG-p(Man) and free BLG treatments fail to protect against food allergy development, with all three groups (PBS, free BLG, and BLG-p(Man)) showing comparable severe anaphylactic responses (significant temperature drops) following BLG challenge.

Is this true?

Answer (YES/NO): NO